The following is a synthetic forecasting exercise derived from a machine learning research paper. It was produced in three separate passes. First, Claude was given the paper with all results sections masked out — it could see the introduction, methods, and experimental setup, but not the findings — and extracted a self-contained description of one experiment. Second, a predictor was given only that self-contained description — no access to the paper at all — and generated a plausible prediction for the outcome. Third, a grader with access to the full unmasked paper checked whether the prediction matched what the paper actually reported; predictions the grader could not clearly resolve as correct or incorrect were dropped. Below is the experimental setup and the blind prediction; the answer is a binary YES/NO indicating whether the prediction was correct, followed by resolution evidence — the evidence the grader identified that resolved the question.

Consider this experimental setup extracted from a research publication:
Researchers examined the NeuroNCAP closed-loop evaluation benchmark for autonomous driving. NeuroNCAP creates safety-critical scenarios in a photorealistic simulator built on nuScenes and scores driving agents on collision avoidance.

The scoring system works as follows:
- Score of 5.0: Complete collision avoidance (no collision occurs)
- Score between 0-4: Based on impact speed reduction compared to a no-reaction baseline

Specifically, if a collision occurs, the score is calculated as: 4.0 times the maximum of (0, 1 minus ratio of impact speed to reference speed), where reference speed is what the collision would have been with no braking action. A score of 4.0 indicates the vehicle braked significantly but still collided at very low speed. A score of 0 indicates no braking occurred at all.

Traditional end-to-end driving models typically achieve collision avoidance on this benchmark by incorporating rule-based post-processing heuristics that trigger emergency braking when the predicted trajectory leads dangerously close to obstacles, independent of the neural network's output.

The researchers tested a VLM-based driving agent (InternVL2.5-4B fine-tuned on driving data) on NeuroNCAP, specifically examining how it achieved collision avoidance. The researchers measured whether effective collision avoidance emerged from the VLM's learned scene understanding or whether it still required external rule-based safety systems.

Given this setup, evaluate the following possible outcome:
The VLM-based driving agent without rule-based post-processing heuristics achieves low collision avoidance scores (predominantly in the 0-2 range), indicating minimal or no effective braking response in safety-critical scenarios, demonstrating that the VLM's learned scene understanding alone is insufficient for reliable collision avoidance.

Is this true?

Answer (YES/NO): NO